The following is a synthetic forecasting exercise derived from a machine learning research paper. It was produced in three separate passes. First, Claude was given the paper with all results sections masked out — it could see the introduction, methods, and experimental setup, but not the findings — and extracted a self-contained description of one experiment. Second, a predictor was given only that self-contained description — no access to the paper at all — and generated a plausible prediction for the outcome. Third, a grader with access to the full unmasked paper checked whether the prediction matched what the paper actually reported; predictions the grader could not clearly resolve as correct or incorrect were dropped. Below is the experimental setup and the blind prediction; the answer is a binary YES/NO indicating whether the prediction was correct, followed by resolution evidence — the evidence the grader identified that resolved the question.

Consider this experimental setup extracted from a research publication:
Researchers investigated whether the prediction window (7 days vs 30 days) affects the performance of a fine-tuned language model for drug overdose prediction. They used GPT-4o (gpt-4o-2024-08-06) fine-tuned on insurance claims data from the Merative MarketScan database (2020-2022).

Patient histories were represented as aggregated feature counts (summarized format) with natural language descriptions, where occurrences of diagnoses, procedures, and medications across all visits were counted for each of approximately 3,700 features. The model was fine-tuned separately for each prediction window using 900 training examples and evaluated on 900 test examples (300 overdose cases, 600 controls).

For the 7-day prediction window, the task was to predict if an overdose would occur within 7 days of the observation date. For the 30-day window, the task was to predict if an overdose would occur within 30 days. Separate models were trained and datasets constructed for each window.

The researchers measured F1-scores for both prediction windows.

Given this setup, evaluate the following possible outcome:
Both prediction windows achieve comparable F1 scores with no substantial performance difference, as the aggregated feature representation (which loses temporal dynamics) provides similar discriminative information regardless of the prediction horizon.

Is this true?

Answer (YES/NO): YES